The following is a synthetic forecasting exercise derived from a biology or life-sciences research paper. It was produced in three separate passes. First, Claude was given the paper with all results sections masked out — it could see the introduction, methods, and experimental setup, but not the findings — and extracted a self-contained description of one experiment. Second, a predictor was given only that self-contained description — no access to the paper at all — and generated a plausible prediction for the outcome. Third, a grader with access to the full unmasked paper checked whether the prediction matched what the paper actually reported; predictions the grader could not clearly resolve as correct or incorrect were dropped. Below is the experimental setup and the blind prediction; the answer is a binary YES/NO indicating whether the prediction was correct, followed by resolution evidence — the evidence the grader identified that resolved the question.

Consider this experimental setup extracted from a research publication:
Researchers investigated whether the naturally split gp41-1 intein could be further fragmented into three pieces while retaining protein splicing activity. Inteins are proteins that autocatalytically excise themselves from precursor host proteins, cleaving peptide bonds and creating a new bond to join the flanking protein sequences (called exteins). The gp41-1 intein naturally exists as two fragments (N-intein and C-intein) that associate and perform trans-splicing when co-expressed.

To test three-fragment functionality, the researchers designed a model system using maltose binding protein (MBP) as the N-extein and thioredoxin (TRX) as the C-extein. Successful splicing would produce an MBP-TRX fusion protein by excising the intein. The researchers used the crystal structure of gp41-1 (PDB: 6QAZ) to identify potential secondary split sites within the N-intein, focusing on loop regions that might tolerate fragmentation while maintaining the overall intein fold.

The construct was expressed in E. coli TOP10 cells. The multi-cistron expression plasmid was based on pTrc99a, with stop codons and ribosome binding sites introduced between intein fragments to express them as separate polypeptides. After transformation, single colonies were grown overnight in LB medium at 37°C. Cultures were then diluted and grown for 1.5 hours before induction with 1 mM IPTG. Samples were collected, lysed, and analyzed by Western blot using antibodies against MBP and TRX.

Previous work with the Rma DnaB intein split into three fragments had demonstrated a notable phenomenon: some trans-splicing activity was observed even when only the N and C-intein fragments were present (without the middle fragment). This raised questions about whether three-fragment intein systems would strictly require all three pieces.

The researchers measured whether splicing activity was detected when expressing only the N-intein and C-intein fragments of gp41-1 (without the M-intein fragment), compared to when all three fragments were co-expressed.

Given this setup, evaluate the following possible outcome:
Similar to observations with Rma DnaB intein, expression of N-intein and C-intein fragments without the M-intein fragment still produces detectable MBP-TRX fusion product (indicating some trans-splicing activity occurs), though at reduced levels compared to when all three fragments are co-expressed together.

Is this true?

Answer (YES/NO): NO